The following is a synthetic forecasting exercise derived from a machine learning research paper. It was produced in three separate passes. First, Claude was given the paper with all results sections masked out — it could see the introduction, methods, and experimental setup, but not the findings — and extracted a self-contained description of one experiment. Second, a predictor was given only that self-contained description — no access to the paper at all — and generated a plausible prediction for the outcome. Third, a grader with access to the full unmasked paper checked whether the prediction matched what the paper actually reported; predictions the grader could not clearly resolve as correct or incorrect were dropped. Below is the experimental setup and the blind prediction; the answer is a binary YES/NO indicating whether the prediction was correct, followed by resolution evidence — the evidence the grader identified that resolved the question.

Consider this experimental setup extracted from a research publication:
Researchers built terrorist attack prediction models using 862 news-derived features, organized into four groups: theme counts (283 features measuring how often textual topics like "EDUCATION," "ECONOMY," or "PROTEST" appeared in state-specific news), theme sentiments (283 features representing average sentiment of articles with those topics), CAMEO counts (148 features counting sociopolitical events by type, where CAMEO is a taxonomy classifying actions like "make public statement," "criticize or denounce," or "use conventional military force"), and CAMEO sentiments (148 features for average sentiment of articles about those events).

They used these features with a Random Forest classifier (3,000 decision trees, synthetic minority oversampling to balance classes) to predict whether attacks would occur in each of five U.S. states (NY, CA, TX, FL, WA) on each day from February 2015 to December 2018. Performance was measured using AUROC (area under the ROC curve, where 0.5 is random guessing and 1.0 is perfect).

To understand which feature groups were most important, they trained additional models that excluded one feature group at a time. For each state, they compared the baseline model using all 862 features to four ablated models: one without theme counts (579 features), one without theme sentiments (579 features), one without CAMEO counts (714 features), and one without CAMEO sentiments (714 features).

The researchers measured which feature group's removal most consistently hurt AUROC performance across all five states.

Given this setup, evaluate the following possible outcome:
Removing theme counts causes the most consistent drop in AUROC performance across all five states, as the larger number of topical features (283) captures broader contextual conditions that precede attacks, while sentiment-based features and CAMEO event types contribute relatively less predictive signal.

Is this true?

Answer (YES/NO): NO